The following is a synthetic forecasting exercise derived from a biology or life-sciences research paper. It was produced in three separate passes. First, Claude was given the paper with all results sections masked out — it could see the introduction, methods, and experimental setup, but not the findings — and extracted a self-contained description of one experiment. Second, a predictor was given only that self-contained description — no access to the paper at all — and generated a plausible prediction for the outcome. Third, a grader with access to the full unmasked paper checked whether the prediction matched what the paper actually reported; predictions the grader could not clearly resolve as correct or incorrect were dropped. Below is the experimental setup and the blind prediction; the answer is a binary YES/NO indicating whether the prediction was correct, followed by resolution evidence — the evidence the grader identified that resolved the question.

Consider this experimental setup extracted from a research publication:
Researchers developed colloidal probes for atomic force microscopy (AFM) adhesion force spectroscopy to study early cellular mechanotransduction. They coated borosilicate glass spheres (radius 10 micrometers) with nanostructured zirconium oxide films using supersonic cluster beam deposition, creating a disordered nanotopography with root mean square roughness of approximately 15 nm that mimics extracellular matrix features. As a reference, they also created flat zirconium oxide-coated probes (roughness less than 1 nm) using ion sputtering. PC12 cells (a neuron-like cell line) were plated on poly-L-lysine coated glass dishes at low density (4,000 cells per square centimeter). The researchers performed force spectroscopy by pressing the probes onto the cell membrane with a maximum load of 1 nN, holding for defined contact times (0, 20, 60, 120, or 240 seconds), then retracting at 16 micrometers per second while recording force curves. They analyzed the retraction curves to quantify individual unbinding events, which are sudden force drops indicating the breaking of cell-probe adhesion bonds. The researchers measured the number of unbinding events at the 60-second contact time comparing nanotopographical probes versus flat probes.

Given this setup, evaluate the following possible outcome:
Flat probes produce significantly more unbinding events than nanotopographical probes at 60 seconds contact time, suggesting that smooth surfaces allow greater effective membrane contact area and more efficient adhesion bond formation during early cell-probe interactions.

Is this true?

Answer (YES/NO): YES